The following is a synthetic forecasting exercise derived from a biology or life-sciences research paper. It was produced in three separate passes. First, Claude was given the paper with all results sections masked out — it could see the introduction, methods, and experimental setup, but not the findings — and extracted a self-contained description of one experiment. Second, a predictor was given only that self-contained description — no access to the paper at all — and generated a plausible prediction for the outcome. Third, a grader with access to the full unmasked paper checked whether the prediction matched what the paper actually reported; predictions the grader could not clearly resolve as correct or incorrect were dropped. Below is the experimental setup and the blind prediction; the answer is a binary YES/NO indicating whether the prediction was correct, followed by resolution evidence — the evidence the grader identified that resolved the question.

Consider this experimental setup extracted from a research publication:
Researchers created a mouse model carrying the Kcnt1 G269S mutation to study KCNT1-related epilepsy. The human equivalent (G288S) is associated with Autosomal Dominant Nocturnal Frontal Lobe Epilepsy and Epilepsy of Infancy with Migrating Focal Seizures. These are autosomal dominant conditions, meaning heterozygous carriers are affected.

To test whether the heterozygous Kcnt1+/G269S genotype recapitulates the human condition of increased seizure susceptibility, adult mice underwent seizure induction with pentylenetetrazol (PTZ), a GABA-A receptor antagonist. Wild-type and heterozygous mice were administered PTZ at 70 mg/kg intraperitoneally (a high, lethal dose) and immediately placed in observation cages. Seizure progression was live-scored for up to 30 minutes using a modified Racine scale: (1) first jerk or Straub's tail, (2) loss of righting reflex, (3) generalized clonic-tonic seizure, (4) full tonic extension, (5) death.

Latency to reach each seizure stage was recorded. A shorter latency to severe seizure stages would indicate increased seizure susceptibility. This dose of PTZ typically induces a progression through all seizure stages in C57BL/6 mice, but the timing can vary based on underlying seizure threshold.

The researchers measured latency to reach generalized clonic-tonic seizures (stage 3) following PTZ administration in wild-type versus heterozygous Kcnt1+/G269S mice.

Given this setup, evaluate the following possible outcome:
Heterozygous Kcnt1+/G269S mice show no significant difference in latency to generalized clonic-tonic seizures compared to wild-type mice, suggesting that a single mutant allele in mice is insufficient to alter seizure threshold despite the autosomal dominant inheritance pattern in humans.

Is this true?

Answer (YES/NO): YES